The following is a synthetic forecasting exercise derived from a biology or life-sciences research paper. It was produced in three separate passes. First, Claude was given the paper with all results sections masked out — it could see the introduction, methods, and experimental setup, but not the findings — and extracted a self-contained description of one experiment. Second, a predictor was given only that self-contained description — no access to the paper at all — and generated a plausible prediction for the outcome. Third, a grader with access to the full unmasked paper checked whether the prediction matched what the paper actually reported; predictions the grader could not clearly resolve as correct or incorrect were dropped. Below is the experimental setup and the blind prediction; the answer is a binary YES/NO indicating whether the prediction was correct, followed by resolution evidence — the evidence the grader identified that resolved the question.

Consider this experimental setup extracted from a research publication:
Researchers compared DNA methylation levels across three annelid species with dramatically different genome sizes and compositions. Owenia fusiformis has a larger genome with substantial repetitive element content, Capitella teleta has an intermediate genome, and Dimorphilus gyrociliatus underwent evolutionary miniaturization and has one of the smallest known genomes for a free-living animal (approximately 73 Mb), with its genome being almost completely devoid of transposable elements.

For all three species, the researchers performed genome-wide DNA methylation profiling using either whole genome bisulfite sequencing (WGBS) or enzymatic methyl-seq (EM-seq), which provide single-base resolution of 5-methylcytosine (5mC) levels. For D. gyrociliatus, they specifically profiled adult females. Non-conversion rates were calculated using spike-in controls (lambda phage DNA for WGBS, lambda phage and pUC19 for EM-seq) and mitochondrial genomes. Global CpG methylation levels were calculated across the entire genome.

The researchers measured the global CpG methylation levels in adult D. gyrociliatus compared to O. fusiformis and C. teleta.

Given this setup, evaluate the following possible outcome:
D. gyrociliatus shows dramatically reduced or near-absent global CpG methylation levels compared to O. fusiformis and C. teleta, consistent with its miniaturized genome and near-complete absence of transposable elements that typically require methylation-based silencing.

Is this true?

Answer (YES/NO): YES